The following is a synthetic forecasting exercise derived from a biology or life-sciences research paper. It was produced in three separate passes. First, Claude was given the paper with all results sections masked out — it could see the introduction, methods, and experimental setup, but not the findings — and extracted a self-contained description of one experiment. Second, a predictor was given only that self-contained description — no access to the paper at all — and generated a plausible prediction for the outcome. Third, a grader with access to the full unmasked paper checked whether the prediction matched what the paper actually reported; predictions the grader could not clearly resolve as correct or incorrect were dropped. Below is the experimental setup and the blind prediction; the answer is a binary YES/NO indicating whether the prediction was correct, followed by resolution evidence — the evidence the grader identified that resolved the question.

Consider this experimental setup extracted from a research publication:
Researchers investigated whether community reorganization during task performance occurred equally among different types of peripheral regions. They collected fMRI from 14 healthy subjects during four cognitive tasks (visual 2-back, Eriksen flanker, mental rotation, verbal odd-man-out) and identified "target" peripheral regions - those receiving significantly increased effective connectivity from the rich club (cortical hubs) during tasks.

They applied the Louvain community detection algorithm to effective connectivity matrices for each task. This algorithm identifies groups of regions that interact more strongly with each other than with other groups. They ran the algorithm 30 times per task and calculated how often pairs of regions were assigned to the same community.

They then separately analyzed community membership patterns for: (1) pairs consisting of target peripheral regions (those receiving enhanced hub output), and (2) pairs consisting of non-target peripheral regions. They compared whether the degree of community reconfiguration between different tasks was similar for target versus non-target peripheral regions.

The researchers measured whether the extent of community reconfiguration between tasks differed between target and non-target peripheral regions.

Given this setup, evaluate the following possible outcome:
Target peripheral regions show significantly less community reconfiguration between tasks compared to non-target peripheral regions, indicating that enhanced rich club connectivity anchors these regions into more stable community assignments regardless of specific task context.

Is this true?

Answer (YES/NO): NO